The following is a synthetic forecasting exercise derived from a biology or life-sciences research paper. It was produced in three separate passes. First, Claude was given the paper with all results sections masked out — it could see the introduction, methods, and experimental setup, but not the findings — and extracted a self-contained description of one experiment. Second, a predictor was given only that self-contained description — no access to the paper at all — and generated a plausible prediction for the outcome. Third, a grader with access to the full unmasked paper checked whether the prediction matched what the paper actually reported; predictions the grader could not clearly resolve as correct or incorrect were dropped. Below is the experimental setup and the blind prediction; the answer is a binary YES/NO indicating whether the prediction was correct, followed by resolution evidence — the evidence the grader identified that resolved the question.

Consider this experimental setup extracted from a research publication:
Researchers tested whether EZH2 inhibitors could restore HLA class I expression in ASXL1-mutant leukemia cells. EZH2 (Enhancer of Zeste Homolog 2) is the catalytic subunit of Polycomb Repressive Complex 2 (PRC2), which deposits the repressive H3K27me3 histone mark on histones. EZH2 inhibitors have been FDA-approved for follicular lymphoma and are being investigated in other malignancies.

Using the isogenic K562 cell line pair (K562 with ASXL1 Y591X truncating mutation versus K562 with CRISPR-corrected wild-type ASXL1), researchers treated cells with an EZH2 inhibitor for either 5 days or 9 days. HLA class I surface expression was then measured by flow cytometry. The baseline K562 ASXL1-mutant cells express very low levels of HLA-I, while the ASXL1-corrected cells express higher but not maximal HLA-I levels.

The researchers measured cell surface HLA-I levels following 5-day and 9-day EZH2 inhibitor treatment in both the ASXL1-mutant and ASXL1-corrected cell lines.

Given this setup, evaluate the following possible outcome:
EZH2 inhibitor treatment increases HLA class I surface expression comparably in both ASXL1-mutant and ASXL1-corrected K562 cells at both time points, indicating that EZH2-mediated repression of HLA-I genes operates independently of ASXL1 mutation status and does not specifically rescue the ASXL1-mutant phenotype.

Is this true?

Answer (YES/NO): NO